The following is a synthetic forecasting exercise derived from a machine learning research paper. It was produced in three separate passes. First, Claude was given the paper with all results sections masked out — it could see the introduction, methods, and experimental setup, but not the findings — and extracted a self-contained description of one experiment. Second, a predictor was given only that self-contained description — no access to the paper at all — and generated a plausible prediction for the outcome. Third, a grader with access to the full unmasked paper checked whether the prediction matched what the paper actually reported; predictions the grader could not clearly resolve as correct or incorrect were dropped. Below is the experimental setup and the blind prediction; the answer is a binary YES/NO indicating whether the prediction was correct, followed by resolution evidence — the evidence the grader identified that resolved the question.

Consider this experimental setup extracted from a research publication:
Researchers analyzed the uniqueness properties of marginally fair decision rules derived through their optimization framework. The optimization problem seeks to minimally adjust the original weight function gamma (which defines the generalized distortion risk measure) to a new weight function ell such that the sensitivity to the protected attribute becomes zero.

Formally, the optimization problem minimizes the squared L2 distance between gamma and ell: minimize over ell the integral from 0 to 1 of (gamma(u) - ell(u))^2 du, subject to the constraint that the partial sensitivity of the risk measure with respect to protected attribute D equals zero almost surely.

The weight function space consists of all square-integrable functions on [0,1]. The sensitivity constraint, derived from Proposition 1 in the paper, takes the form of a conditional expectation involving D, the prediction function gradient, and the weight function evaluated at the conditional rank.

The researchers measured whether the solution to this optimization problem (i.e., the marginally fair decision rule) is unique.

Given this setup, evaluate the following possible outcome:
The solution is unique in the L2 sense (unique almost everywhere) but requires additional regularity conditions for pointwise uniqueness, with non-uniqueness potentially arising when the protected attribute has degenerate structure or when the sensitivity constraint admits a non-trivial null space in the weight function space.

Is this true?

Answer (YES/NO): NO